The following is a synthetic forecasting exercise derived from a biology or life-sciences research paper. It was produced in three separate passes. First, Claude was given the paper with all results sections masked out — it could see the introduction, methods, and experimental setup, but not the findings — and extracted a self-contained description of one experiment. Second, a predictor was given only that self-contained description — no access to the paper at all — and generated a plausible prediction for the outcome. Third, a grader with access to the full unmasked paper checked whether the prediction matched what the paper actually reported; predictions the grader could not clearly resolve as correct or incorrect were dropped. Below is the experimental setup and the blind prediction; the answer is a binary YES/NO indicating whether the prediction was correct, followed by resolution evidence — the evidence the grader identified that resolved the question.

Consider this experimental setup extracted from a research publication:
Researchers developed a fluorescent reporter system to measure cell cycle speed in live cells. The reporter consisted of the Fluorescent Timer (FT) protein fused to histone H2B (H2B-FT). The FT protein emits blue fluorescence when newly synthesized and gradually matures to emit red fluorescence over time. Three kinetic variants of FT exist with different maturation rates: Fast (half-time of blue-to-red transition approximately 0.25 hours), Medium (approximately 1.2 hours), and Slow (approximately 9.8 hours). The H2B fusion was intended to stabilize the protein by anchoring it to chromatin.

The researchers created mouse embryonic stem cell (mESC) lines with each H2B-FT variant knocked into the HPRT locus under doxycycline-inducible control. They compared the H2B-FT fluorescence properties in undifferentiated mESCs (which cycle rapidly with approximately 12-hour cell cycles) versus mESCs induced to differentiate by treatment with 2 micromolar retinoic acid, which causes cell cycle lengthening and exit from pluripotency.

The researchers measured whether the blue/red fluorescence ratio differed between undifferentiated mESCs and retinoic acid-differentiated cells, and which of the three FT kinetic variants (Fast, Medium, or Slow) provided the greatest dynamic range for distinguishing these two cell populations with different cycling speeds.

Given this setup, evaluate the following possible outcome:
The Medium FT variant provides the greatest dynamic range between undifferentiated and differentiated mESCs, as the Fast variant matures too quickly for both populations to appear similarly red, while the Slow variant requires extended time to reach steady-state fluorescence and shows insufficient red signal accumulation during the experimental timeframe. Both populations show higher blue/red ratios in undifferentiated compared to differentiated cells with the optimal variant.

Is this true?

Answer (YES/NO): NO